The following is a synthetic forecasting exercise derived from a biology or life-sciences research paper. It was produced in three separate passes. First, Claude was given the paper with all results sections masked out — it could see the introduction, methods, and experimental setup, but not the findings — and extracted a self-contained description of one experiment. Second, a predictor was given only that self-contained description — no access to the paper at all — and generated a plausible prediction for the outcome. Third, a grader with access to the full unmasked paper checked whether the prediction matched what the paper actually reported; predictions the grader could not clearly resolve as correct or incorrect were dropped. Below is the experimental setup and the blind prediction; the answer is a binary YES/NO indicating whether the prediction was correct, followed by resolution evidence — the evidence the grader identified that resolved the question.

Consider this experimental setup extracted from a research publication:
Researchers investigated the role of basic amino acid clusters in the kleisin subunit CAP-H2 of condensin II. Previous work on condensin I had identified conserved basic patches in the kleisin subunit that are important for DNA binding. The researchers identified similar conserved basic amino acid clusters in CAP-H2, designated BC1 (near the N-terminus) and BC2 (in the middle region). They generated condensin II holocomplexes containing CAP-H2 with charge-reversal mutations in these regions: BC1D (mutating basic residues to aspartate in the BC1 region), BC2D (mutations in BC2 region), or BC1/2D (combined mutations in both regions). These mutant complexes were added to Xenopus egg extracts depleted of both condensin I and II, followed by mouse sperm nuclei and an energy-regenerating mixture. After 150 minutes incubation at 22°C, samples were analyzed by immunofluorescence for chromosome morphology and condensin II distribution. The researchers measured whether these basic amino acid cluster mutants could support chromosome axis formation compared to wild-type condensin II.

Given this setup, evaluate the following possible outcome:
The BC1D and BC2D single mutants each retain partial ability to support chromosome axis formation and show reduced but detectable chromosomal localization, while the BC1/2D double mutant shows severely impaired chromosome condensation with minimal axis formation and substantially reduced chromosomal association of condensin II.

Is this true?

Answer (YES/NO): YES